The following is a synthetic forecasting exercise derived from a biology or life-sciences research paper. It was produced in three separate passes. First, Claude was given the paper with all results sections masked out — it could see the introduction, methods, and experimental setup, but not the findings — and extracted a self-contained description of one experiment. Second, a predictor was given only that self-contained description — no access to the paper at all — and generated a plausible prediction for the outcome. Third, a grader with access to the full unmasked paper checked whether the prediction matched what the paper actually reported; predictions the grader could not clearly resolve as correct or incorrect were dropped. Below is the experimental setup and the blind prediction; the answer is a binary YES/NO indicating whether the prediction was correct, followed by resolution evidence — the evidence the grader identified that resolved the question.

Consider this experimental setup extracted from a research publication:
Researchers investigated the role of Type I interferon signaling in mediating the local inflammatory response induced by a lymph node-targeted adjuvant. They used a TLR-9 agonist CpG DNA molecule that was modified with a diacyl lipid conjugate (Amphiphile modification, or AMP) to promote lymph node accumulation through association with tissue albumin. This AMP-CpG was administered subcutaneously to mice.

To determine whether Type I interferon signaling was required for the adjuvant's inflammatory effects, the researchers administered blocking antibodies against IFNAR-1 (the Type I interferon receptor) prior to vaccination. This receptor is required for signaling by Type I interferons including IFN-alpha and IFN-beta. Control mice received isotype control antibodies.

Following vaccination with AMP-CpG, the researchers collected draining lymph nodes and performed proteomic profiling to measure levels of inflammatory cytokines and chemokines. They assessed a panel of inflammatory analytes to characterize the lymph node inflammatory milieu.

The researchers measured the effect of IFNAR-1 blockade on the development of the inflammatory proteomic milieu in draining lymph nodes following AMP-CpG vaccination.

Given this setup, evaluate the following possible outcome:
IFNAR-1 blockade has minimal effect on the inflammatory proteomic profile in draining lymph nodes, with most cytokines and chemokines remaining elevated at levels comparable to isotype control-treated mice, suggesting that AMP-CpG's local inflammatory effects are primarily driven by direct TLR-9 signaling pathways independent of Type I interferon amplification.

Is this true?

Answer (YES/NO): NO